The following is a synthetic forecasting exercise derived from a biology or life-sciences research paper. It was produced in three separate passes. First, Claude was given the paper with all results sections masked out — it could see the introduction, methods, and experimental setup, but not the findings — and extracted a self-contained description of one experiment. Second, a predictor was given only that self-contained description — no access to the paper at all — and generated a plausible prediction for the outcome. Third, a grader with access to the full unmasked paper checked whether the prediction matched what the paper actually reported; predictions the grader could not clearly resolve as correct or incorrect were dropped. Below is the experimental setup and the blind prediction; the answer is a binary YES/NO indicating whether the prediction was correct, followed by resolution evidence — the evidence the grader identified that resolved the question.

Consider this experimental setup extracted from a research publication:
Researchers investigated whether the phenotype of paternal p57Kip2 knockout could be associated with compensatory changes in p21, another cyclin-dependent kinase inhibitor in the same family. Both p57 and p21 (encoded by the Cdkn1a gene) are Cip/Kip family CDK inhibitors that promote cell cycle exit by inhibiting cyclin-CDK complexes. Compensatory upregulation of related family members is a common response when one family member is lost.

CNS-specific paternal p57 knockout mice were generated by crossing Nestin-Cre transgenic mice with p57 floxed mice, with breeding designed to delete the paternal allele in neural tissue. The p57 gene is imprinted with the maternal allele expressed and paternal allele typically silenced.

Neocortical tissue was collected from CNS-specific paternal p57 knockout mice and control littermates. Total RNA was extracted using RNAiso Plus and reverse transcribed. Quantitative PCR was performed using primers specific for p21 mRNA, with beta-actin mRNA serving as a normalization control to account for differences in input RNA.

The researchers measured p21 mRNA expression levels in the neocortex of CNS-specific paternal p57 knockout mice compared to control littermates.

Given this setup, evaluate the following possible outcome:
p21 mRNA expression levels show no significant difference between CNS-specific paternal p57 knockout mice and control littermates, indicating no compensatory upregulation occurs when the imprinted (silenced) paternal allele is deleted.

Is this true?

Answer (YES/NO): NO